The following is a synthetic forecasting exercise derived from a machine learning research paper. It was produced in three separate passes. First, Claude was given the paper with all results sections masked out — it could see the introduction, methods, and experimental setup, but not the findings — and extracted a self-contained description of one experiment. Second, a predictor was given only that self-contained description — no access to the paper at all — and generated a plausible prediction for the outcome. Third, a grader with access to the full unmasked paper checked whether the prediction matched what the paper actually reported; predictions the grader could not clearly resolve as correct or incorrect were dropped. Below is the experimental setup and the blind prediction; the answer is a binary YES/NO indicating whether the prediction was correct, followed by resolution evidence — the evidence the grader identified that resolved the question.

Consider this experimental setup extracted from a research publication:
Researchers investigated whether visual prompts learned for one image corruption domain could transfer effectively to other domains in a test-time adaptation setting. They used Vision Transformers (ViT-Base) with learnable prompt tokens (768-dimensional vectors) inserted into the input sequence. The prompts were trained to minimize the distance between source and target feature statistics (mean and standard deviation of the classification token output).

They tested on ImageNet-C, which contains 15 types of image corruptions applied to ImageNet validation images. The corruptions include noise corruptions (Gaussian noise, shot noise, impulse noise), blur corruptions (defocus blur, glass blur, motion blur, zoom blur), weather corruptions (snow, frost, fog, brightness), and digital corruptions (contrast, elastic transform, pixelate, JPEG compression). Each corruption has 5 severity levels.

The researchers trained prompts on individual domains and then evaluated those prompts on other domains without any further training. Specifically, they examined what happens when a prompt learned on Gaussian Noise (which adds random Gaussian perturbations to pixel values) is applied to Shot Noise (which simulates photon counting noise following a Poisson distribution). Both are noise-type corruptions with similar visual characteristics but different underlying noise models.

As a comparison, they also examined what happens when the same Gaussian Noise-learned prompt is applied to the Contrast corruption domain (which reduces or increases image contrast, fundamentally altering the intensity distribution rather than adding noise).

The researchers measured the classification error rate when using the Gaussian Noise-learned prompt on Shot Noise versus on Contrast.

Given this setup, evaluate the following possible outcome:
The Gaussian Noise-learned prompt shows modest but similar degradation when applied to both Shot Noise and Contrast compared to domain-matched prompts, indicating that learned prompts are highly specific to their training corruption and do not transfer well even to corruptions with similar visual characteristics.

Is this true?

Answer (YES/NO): NO